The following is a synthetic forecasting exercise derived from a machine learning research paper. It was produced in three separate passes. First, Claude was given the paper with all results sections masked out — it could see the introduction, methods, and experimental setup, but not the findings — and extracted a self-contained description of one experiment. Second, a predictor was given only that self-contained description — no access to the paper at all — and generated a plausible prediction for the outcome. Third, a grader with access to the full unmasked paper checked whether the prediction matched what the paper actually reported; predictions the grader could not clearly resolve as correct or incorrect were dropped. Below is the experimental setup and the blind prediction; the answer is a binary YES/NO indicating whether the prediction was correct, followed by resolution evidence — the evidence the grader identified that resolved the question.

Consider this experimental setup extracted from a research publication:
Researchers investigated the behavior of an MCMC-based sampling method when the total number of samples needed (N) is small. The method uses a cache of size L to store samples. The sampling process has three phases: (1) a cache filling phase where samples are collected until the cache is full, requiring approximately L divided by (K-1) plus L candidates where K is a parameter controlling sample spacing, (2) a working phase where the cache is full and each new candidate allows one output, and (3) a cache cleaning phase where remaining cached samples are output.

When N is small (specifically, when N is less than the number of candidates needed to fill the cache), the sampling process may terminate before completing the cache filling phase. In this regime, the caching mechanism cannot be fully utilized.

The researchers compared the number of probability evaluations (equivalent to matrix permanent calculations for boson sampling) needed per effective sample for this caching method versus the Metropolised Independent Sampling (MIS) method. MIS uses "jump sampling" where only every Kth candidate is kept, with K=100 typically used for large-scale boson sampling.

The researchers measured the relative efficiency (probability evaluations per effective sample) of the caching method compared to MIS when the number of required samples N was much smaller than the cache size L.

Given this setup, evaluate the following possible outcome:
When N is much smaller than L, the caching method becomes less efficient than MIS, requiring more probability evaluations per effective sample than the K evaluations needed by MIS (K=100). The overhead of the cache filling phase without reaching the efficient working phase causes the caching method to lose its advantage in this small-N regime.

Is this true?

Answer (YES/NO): NO